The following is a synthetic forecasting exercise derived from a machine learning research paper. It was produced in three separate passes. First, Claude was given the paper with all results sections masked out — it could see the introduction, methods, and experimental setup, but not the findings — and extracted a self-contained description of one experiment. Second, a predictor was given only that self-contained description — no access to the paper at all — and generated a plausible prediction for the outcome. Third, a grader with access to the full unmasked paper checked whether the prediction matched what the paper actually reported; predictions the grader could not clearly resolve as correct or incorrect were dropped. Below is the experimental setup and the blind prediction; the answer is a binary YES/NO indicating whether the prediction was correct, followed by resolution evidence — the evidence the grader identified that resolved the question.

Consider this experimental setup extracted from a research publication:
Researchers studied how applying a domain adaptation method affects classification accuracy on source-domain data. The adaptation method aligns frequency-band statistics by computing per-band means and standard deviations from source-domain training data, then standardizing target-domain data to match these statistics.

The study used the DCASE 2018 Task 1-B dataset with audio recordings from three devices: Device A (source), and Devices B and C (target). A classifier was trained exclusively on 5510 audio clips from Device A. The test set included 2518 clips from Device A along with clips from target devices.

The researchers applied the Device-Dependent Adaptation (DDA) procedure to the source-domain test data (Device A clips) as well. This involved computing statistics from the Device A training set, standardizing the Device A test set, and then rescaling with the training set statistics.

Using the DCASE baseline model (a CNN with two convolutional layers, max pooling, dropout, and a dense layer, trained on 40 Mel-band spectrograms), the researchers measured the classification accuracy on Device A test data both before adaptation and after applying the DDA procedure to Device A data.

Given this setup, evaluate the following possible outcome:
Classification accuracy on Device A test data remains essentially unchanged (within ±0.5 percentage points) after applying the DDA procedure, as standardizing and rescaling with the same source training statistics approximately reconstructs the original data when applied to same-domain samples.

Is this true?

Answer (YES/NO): NO